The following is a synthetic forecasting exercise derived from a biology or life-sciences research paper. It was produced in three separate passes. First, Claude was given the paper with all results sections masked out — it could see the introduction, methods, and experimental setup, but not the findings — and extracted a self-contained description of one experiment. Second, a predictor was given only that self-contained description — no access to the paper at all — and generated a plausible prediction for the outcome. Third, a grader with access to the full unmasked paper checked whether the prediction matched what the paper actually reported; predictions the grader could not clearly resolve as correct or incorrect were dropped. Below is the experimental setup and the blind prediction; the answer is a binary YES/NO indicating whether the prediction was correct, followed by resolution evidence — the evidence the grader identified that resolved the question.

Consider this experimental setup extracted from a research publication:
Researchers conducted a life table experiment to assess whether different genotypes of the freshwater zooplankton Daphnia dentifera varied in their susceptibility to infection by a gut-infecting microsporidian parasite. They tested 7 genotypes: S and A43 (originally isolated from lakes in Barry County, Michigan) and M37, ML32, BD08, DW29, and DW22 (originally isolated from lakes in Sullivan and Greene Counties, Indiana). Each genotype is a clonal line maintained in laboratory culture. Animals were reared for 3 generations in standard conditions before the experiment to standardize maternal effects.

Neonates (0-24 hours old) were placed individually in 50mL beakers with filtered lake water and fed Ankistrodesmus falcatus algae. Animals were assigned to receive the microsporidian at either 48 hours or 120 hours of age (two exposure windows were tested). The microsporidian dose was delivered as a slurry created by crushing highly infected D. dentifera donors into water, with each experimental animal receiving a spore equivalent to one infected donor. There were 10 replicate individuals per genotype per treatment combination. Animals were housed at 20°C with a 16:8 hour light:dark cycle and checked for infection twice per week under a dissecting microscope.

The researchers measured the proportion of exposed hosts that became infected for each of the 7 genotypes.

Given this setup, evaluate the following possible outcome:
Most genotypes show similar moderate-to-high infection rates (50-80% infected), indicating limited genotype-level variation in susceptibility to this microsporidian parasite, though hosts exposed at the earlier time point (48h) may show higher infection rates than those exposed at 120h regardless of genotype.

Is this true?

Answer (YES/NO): NO